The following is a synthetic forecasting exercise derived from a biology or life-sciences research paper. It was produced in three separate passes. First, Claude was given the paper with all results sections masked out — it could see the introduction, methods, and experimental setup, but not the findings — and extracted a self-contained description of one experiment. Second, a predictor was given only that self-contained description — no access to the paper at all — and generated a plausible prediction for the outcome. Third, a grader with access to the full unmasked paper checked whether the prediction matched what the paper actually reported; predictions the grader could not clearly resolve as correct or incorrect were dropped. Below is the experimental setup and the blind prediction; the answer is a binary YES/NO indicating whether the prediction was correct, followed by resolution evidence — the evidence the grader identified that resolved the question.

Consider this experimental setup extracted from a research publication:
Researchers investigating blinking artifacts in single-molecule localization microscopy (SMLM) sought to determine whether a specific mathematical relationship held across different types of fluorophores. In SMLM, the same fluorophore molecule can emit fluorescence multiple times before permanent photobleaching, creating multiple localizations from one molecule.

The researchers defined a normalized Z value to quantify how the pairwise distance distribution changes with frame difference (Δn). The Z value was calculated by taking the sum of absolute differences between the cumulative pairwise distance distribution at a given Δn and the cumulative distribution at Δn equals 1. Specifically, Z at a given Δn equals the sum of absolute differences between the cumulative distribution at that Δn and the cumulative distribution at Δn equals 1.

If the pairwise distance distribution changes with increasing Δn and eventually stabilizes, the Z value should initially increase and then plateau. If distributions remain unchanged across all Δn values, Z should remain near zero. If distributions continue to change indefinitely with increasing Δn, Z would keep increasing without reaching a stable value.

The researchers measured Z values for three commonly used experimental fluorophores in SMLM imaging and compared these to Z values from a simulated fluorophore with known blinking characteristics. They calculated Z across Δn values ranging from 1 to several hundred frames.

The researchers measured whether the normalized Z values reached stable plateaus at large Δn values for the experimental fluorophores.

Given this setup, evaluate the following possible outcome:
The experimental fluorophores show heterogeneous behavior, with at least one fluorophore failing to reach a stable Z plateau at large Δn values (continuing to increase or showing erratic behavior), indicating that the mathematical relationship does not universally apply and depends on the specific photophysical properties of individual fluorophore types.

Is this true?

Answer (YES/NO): NO